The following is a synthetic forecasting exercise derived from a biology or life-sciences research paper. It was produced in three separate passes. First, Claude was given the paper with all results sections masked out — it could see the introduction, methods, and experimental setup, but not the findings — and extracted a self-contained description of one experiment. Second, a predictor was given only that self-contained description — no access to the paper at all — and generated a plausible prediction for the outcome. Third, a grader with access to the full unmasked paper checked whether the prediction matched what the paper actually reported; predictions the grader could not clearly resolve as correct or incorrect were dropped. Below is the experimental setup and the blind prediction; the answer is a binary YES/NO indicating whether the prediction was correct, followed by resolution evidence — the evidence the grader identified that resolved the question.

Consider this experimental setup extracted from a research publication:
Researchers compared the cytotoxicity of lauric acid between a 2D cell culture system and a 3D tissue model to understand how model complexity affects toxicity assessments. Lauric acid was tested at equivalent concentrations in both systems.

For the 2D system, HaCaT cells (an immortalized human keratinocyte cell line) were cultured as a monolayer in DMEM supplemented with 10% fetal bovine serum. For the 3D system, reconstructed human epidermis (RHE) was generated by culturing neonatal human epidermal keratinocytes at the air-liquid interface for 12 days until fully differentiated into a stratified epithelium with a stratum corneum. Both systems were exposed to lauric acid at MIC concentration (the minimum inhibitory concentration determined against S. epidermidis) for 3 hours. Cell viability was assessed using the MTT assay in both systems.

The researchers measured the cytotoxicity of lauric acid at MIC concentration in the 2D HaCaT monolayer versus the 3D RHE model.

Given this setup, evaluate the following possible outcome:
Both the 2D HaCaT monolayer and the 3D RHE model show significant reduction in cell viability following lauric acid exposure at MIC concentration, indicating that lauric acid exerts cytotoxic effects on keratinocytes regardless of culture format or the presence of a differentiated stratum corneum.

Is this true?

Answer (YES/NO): NO